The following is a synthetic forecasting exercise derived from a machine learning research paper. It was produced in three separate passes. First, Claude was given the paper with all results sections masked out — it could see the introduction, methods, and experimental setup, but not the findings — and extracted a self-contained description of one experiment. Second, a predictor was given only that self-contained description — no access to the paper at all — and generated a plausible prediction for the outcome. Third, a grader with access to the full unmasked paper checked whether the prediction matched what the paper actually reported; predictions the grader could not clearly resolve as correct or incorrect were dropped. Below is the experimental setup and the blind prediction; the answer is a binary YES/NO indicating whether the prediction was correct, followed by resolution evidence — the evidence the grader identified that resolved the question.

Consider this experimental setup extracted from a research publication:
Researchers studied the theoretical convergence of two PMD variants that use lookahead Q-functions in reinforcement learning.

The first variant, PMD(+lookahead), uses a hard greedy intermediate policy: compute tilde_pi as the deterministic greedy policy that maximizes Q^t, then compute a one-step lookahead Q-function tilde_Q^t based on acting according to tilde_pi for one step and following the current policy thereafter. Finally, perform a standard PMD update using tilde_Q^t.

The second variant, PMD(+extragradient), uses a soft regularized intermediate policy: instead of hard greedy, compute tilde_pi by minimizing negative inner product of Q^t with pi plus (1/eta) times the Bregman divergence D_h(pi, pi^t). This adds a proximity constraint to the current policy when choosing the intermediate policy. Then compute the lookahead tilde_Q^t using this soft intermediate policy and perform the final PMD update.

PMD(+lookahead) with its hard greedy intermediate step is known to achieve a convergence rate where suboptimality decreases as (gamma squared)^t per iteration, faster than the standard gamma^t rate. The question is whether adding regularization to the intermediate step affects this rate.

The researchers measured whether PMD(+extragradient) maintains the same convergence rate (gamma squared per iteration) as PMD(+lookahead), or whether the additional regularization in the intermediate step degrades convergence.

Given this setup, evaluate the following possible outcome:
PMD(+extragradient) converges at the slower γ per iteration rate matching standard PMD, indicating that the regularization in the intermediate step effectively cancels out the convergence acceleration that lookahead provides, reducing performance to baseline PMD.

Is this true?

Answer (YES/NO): NO